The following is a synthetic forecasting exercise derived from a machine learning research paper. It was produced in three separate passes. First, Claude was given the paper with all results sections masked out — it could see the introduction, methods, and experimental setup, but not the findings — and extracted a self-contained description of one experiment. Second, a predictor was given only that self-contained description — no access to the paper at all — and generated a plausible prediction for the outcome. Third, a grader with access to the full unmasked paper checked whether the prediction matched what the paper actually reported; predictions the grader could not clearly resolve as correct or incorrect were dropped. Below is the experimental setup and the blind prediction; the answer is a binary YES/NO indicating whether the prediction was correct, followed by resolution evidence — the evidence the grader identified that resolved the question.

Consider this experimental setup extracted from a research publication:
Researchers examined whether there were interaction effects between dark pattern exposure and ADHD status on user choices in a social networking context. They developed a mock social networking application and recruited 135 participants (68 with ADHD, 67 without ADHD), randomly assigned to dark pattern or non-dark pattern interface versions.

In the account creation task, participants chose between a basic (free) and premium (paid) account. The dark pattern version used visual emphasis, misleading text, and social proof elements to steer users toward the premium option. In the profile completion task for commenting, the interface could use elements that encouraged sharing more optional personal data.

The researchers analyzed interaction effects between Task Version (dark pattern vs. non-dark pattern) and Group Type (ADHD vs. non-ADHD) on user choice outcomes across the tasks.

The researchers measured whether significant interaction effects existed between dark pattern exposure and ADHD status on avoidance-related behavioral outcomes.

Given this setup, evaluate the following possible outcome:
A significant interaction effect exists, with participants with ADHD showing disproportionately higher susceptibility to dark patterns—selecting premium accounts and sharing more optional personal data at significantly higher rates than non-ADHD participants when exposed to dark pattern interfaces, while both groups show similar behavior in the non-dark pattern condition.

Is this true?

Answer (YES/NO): NO